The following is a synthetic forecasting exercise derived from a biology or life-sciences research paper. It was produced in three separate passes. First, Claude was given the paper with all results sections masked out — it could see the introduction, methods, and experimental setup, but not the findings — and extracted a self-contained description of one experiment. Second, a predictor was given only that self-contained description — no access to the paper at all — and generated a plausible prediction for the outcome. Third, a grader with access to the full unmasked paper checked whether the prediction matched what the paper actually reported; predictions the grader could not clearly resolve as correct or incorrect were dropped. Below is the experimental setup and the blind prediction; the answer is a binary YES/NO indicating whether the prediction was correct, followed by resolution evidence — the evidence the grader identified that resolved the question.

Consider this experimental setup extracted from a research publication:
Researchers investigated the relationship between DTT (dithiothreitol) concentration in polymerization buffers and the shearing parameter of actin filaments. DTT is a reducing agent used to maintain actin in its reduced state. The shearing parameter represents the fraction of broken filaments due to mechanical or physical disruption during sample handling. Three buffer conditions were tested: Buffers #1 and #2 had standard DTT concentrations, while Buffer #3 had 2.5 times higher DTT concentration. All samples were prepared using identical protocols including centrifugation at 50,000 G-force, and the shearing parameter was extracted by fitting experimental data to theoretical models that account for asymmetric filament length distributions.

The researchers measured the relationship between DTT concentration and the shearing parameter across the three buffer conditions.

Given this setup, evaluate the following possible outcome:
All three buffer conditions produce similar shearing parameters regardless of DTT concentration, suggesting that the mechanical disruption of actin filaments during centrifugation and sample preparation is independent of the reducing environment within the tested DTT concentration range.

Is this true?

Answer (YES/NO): NO